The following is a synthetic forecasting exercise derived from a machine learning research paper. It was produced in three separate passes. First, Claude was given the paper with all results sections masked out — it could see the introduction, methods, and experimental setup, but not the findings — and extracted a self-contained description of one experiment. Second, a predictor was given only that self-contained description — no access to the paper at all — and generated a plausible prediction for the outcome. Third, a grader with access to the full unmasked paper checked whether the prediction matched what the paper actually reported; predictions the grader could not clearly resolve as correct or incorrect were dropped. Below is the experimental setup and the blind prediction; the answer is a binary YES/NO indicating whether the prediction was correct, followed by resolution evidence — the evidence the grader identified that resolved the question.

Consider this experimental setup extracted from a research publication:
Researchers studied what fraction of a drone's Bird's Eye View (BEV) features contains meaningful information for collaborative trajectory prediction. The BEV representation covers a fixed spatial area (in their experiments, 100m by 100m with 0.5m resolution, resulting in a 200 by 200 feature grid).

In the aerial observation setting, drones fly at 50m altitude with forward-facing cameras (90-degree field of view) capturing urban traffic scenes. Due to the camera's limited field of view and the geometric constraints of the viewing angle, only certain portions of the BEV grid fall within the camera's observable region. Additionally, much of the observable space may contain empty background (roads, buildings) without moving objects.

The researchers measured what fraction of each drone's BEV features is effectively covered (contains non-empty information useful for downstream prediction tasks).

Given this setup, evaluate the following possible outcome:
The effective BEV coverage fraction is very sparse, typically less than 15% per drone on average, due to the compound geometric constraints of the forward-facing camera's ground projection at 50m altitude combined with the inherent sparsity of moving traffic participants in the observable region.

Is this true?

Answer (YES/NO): NO